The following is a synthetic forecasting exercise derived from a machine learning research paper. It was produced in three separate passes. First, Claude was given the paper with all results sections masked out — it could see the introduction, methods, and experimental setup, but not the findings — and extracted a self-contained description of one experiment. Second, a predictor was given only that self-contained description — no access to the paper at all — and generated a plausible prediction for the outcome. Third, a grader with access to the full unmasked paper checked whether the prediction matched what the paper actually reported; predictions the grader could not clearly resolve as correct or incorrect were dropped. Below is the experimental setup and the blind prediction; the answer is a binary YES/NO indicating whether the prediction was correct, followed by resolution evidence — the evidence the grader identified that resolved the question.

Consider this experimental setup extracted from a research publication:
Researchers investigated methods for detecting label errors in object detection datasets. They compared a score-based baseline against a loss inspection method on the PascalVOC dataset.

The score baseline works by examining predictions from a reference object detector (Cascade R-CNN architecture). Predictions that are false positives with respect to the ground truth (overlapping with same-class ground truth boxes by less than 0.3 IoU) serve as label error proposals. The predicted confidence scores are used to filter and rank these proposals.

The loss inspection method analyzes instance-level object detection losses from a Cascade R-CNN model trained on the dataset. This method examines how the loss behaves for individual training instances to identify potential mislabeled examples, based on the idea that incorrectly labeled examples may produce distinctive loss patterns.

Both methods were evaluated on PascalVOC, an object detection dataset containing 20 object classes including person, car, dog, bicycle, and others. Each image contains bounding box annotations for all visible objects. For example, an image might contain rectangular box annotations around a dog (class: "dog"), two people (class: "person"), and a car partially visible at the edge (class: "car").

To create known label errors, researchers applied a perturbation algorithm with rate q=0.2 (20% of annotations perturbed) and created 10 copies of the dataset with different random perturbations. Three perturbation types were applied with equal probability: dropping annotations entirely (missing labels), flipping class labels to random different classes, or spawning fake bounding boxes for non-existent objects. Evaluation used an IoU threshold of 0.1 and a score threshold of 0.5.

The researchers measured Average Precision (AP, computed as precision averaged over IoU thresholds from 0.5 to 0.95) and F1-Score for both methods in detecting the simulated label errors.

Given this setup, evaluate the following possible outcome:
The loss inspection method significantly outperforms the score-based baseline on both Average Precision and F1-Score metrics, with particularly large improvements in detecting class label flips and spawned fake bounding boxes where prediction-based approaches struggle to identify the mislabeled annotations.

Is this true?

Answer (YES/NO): NO